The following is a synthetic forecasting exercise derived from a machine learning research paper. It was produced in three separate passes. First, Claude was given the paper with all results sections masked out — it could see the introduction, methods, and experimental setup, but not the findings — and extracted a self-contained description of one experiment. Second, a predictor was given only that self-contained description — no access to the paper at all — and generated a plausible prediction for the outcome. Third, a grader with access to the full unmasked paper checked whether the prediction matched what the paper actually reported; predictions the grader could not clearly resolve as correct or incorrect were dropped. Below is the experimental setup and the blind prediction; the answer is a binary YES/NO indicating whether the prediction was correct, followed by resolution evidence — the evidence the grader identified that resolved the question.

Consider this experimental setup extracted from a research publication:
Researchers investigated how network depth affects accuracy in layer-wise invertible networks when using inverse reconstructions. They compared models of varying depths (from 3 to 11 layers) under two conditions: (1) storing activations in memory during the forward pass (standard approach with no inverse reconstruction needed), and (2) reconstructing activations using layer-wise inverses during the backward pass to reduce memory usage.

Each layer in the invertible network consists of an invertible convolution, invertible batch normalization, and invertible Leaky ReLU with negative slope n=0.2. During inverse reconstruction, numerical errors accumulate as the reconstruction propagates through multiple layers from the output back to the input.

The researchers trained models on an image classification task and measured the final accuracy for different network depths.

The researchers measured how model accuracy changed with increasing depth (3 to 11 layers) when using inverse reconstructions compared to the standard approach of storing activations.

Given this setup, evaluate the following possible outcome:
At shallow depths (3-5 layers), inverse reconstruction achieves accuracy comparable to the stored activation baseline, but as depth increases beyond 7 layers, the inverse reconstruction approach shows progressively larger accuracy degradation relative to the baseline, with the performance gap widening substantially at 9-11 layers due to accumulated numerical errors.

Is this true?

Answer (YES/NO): YES